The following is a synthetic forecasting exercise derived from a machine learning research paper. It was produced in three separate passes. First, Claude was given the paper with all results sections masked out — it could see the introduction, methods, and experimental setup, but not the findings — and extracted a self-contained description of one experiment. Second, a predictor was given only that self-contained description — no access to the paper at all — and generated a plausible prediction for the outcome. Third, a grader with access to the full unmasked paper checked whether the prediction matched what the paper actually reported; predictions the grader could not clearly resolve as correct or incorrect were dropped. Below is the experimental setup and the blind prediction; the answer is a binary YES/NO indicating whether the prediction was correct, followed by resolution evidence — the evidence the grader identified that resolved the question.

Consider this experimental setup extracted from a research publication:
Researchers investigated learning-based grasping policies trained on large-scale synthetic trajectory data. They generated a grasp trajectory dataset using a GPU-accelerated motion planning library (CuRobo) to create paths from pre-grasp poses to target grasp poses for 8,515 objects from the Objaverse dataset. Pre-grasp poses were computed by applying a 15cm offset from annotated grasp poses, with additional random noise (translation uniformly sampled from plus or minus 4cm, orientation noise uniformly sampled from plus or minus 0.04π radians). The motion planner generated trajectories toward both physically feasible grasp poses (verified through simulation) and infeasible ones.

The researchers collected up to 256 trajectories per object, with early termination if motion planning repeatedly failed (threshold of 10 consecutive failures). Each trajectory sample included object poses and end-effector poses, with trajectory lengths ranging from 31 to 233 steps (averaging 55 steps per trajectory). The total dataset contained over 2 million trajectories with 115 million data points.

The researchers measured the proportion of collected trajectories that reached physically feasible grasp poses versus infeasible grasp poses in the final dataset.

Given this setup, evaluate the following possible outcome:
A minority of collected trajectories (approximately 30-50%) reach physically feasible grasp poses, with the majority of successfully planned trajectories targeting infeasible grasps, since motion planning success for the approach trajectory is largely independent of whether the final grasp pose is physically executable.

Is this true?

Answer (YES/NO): NO